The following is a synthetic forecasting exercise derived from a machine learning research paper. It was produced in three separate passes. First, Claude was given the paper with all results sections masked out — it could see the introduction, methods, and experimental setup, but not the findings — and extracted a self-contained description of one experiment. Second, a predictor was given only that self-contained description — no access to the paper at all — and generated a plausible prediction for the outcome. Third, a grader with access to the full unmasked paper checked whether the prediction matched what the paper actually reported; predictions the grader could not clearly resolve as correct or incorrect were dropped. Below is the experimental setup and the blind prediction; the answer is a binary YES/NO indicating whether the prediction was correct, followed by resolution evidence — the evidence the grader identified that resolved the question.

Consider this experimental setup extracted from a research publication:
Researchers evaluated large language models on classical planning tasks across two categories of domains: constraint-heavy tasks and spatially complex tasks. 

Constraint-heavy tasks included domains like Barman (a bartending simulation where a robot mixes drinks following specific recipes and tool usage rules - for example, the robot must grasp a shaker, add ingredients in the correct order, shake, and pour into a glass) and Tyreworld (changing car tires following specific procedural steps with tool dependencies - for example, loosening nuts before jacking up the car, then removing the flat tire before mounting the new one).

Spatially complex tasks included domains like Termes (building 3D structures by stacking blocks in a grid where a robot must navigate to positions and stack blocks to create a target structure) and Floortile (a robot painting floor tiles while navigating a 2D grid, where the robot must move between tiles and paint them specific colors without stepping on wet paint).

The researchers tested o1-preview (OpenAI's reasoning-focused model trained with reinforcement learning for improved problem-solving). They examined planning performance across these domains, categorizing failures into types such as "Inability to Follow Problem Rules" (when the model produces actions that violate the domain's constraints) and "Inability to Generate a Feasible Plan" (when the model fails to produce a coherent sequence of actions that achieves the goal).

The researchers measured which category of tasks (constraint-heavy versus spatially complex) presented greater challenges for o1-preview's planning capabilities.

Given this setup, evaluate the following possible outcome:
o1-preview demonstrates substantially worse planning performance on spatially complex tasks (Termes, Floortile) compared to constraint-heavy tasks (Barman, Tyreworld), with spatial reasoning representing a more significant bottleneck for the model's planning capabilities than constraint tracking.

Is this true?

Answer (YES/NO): YES